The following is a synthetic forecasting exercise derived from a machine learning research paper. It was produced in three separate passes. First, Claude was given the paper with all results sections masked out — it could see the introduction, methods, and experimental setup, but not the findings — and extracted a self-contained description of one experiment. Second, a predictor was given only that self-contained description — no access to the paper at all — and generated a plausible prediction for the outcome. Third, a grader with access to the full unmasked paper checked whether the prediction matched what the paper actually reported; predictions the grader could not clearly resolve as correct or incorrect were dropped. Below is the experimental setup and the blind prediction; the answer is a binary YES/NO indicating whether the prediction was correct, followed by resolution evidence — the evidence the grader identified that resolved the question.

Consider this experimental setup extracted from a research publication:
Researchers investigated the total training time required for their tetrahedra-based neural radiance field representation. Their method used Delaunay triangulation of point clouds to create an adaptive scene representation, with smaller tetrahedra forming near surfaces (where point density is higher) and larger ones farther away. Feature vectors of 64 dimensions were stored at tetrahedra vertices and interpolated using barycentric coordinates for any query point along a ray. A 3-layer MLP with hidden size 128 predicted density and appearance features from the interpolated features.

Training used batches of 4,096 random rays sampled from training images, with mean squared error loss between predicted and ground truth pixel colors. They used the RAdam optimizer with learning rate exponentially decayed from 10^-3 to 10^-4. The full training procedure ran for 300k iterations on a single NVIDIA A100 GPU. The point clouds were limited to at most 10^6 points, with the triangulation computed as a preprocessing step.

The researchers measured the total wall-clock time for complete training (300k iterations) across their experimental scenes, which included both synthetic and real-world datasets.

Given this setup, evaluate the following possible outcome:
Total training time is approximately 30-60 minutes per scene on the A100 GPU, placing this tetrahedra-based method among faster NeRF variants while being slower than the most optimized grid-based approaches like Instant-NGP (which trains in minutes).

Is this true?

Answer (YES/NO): NO